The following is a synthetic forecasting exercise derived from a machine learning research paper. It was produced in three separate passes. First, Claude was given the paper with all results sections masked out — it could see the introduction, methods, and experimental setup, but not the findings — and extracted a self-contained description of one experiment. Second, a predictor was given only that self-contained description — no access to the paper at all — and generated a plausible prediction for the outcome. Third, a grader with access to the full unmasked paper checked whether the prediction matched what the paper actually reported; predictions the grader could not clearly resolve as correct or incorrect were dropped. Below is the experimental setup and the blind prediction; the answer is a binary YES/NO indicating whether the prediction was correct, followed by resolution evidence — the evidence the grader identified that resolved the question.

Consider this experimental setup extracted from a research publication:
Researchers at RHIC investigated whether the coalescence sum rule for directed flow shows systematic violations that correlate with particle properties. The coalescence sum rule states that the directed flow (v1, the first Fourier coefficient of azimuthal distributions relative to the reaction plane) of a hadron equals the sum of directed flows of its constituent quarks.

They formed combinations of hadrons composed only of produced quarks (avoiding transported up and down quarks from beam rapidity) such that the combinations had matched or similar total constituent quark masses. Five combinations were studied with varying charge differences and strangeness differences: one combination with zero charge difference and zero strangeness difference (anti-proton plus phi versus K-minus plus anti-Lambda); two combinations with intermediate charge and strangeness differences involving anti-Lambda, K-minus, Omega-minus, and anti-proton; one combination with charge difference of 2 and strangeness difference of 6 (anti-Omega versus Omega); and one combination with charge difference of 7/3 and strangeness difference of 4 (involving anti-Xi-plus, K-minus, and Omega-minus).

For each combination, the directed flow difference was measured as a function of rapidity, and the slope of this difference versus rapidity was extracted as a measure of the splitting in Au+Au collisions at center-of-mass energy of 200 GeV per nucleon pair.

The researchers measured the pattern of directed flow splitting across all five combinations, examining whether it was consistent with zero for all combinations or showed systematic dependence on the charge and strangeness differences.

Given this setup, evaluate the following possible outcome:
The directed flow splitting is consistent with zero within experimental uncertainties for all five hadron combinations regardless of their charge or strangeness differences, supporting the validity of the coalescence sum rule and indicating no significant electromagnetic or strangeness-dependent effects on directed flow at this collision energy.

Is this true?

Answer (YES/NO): NO